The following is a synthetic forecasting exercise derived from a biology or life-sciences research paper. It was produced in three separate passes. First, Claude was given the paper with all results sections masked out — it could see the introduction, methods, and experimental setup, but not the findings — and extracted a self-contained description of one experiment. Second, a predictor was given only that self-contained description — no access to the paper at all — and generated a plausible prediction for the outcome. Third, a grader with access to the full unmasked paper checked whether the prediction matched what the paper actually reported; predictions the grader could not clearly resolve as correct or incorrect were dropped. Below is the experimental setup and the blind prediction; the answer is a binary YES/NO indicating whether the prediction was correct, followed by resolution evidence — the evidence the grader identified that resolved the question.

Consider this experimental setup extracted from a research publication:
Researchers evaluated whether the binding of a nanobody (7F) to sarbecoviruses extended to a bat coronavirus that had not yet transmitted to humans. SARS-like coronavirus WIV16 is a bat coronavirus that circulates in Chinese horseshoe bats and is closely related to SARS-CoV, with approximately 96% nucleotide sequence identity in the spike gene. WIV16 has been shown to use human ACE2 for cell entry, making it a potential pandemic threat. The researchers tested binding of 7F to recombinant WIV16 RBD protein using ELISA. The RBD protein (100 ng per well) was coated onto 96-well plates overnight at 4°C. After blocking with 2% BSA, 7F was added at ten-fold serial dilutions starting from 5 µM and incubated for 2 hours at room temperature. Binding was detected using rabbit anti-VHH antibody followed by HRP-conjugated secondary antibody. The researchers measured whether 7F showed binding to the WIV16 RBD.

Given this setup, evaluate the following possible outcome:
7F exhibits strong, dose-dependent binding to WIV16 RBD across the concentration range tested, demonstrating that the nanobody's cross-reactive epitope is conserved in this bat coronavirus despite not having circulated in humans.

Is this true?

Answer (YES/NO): YES